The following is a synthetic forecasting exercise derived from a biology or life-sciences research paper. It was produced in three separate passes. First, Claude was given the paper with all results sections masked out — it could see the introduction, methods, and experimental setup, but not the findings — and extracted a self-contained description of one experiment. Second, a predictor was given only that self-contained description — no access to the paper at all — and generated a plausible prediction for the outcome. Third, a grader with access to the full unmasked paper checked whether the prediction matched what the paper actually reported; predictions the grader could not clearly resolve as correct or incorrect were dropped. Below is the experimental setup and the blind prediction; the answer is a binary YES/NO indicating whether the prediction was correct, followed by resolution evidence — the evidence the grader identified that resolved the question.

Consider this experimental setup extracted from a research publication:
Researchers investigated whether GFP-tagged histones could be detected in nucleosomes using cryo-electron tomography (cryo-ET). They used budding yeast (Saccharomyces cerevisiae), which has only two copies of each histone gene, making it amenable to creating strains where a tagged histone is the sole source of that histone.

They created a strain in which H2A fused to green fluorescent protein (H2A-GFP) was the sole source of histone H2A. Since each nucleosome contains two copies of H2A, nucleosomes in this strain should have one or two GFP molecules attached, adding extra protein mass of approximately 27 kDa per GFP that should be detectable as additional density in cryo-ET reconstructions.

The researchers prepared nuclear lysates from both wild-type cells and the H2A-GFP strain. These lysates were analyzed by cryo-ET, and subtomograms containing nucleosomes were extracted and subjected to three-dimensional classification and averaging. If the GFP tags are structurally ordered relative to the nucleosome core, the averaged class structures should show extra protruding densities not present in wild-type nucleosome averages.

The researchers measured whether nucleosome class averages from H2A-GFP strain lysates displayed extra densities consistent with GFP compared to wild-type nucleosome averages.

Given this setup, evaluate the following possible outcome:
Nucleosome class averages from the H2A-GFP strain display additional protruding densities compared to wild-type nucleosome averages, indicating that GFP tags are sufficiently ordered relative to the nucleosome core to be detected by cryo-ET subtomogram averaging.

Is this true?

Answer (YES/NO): YES